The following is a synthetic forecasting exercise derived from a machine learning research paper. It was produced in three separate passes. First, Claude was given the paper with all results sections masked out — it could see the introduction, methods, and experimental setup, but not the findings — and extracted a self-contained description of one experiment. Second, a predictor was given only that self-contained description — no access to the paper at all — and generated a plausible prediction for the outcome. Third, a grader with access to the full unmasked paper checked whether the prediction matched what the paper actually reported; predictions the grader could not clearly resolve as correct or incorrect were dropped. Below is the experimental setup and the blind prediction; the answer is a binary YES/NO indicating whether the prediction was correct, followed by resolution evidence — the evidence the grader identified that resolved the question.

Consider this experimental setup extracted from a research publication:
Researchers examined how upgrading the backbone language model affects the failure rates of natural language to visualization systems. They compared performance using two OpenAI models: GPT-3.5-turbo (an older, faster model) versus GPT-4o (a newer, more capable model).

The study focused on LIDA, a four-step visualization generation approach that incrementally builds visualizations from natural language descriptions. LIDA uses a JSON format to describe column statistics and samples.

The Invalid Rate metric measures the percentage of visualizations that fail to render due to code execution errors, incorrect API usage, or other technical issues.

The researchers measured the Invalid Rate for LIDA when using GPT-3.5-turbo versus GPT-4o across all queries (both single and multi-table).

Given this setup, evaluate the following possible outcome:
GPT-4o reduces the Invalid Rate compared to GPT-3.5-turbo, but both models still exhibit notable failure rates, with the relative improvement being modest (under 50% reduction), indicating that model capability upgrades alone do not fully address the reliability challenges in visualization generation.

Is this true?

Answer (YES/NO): NO